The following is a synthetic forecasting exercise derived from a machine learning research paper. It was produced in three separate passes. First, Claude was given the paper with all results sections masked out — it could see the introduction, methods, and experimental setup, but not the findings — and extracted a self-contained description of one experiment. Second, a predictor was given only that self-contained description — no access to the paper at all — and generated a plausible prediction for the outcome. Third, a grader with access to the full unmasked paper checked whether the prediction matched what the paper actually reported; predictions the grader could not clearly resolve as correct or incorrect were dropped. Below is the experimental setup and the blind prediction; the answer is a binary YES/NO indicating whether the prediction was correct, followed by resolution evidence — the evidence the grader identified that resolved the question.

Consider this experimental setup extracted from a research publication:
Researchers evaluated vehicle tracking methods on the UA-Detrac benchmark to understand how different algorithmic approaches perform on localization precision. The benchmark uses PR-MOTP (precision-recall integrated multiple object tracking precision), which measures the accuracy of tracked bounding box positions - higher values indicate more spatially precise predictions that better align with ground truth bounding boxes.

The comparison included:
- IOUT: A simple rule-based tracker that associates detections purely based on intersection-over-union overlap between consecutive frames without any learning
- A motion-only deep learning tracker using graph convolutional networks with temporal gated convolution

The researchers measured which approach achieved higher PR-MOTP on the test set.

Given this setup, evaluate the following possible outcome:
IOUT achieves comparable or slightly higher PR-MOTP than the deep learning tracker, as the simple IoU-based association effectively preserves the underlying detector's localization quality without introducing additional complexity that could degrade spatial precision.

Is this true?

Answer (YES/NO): YES